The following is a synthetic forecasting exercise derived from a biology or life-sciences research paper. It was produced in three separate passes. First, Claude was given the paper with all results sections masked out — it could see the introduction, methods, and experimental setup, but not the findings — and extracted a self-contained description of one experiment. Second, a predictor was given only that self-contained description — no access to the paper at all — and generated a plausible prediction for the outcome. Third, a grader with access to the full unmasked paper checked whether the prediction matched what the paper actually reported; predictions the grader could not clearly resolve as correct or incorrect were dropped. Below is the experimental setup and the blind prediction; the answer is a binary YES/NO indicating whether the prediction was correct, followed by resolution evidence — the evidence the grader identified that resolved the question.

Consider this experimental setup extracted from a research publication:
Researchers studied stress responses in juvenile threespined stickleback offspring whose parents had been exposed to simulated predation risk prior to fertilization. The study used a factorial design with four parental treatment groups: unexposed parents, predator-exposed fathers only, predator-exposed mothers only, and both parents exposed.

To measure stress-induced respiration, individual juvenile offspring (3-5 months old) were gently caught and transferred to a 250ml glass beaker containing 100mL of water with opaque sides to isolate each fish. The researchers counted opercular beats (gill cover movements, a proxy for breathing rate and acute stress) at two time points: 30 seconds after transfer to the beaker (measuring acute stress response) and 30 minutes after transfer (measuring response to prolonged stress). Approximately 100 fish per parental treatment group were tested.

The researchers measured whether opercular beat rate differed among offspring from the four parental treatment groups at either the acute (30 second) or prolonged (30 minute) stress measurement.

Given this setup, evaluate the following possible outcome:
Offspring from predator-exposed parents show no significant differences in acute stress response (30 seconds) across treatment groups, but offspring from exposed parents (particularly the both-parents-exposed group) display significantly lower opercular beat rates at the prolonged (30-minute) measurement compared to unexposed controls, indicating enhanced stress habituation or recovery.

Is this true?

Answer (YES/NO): NO